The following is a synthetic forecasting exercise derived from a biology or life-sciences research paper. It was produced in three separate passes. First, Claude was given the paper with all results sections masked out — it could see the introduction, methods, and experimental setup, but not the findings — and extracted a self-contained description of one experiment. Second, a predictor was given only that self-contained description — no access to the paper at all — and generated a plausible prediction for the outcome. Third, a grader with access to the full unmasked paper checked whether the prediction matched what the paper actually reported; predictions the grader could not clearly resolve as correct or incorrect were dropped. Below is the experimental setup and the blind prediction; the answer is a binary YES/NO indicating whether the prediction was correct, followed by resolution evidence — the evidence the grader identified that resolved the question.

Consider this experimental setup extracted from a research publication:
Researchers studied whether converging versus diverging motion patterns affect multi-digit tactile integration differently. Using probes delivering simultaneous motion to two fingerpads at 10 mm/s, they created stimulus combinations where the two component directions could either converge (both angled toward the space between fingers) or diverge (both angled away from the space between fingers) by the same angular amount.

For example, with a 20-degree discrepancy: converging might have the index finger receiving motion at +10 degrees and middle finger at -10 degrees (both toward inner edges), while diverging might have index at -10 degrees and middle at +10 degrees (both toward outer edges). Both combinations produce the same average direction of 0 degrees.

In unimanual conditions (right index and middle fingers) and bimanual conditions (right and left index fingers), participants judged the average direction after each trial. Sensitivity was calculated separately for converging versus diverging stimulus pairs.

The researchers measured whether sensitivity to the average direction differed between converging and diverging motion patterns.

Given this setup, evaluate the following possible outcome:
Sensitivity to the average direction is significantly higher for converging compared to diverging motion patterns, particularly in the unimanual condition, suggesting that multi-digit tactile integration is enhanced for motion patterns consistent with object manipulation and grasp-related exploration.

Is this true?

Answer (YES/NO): YES